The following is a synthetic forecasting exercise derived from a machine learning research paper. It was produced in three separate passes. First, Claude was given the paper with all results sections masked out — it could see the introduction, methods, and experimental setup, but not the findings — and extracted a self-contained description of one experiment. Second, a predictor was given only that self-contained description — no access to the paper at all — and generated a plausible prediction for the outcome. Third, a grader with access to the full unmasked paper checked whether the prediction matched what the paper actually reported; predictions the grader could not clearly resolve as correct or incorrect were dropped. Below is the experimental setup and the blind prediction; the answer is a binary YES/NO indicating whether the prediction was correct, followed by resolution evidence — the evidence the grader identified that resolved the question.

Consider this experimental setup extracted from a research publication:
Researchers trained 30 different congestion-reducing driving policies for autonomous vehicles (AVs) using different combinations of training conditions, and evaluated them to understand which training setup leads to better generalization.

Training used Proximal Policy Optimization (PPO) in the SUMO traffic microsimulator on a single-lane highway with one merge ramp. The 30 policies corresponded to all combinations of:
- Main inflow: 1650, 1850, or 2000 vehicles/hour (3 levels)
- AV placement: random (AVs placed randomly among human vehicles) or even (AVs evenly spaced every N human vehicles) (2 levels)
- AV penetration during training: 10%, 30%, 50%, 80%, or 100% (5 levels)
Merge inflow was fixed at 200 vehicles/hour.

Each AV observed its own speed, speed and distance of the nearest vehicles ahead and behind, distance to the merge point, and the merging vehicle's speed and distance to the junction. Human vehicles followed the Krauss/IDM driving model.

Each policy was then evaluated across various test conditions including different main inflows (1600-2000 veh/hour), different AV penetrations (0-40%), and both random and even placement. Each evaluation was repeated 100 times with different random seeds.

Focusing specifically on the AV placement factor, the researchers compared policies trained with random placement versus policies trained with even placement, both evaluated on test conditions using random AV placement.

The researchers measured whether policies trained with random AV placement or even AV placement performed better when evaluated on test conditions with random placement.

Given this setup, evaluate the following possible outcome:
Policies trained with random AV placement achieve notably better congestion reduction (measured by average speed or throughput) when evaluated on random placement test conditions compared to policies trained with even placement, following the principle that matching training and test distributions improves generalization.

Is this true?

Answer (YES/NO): YES